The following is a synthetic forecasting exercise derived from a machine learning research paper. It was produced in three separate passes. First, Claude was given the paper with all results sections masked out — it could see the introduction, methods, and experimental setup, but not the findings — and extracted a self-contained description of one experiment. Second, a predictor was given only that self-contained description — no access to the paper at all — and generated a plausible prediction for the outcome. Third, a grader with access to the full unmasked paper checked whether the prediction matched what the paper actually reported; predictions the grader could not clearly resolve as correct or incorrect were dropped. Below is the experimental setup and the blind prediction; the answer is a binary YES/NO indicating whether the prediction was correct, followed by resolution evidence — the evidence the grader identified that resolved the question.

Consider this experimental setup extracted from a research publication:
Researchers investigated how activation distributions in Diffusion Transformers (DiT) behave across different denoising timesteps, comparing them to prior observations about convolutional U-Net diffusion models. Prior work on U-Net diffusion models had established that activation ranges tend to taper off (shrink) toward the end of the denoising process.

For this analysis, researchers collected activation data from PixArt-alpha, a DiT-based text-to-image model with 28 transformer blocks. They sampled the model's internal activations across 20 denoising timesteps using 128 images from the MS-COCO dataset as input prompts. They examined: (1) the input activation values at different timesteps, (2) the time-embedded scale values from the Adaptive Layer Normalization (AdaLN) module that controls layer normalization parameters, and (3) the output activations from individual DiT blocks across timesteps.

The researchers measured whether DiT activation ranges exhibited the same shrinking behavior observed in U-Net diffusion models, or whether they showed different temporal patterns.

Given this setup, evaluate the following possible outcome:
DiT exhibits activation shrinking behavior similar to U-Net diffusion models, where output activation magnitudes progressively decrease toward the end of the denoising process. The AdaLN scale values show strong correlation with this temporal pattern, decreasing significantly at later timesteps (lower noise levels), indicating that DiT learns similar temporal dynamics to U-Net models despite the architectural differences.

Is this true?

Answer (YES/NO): NO